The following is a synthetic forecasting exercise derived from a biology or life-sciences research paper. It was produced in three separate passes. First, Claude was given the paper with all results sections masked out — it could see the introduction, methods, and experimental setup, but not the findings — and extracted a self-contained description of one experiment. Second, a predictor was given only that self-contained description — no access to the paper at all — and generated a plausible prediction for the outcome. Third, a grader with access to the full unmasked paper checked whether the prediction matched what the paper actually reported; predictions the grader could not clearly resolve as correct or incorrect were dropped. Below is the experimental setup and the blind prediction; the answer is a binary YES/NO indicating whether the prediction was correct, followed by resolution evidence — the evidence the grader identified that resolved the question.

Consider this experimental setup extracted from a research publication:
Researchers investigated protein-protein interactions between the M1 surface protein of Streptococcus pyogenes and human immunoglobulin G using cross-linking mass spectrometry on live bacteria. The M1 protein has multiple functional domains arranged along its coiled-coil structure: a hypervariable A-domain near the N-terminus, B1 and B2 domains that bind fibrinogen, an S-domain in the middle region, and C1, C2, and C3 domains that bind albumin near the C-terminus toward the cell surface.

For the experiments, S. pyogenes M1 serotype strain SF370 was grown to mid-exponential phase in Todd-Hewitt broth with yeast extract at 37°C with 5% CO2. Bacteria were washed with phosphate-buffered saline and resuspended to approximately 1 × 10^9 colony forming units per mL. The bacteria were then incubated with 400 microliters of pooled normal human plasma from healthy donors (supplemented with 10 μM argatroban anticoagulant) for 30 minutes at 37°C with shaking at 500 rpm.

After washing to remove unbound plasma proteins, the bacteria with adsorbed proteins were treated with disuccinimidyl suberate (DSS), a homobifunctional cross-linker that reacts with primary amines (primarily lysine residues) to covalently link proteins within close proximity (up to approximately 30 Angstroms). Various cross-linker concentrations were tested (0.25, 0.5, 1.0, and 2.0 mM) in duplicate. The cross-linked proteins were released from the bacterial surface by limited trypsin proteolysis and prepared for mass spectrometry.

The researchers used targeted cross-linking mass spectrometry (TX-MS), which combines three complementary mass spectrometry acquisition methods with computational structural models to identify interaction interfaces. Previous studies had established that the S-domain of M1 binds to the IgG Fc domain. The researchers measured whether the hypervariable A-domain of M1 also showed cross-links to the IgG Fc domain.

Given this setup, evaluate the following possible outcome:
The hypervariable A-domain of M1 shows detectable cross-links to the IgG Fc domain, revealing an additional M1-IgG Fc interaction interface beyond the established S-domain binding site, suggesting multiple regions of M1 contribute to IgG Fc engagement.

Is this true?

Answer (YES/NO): YES